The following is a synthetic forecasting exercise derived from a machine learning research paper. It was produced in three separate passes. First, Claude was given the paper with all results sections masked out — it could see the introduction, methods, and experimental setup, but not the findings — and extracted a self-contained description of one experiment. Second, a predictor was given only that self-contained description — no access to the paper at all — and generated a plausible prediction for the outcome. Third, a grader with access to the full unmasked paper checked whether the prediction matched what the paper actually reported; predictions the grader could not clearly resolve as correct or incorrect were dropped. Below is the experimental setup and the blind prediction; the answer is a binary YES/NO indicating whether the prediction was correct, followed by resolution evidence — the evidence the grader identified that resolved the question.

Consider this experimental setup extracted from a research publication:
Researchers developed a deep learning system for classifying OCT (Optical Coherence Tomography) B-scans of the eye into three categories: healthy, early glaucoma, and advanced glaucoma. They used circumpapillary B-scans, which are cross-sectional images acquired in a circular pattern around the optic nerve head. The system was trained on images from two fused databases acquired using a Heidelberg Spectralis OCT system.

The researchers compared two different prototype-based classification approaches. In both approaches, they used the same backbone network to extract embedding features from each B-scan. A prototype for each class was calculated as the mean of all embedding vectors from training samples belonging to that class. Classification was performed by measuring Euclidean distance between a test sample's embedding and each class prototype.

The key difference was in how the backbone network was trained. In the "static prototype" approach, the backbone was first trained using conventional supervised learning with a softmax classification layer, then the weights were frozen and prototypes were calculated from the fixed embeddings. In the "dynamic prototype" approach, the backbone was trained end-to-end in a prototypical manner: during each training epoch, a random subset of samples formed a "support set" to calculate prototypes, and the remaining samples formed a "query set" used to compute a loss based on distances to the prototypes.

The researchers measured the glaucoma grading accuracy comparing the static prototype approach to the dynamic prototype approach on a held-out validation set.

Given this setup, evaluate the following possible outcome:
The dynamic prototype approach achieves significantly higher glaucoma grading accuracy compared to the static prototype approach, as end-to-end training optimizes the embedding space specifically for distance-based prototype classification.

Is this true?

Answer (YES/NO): YES